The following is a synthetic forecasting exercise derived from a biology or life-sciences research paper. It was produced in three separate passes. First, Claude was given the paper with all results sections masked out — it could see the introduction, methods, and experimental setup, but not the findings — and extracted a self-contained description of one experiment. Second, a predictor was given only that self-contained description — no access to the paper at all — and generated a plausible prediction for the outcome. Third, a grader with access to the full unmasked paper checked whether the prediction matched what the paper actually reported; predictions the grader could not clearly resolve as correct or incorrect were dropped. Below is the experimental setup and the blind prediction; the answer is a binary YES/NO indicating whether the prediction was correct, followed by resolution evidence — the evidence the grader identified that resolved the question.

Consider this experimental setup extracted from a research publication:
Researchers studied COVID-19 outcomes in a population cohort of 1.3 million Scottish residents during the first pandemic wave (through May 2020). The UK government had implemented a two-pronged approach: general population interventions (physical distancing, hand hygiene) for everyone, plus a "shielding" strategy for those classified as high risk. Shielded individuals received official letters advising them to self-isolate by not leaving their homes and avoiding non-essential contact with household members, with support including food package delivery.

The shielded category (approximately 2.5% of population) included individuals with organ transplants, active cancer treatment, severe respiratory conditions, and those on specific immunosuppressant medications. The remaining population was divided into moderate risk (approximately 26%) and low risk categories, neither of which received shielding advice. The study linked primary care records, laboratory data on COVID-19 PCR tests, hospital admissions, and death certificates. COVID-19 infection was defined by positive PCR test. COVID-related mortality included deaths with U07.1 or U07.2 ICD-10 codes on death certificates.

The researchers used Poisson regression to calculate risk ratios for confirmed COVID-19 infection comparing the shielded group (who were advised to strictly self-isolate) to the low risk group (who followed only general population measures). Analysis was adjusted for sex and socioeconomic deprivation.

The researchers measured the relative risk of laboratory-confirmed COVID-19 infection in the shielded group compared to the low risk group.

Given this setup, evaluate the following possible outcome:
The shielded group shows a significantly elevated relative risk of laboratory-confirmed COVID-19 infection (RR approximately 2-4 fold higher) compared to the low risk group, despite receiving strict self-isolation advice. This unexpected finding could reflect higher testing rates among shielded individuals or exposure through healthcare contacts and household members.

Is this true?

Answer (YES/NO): NO